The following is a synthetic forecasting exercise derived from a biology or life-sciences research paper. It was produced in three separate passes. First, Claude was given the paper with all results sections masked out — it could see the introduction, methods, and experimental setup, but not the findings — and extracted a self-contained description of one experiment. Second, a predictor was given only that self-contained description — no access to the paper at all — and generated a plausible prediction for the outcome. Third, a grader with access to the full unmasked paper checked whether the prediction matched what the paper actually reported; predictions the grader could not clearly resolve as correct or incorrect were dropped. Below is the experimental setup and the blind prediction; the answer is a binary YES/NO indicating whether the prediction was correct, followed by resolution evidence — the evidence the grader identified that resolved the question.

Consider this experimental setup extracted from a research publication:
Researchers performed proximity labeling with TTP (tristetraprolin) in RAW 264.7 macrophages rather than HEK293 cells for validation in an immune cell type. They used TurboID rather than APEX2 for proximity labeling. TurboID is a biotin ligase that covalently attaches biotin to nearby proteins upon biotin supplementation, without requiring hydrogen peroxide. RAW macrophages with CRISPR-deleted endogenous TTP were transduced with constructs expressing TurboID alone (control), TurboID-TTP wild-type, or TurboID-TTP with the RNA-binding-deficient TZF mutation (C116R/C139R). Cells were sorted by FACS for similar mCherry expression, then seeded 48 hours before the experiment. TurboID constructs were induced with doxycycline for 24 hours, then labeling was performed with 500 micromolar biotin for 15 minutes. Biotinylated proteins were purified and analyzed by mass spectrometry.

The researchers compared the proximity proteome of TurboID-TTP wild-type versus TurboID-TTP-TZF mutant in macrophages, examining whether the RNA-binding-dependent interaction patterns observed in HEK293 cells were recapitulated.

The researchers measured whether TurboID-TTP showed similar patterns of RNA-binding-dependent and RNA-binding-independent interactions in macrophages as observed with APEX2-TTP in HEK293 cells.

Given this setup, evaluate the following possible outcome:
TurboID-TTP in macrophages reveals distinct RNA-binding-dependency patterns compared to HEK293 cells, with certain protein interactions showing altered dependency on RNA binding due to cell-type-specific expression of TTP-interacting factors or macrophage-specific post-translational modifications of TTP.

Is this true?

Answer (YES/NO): NO